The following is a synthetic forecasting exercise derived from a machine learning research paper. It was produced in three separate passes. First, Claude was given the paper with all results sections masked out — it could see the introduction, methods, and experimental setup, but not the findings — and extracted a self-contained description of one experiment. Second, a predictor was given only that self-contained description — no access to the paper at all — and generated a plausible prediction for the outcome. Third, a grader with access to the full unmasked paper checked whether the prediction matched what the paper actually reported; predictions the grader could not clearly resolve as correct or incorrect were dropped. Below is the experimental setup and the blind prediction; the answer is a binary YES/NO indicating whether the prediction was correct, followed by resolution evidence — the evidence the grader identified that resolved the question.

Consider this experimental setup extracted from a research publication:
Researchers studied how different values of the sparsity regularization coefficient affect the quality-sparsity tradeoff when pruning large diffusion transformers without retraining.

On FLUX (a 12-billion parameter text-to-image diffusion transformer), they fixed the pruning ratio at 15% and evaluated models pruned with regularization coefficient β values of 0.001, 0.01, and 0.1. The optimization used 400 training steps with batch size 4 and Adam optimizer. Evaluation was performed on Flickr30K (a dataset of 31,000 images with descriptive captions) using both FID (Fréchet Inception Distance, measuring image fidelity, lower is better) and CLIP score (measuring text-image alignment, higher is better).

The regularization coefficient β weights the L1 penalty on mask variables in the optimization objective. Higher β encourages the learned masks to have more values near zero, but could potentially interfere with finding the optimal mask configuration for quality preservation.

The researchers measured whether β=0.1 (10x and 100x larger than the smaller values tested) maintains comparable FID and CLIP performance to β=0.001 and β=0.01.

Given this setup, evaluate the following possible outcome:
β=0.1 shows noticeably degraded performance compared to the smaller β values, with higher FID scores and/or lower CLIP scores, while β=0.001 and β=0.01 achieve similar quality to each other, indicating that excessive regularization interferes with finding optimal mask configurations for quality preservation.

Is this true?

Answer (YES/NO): YES